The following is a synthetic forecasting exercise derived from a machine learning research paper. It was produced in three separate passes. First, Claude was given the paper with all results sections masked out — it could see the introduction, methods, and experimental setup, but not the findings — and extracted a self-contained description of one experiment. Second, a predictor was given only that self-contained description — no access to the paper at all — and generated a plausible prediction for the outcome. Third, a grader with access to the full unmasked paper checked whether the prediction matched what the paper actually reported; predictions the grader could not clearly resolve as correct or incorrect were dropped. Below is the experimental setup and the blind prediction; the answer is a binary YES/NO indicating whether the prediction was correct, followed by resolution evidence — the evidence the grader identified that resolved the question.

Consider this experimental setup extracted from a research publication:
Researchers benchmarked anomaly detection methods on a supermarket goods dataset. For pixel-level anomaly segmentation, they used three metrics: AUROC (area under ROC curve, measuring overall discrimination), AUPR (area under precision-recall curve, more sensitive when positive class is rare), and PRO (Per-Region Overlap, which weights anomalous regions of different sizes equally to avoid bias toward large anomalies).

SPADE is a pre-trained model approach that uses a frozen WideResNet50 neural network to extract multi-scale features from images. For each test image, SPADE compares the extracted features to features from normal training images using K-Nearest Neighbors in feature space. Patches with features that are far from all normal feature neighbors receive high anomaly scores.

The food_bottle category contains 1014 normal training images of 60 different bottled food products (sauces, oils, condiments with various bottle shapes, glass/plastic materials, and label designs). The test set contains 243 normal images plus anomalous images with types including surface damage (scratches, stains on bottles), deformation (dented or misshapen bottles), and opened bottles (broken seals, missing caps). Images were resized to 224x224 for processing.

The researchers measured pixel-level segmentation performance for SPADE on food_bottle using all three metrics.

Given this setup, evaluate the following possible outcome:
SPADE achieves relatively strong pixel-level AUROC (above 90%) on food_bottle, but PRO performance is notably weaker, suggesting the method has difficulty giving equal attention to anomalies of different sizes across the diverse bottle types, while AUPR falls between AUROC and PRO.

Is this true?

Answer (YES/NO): NO